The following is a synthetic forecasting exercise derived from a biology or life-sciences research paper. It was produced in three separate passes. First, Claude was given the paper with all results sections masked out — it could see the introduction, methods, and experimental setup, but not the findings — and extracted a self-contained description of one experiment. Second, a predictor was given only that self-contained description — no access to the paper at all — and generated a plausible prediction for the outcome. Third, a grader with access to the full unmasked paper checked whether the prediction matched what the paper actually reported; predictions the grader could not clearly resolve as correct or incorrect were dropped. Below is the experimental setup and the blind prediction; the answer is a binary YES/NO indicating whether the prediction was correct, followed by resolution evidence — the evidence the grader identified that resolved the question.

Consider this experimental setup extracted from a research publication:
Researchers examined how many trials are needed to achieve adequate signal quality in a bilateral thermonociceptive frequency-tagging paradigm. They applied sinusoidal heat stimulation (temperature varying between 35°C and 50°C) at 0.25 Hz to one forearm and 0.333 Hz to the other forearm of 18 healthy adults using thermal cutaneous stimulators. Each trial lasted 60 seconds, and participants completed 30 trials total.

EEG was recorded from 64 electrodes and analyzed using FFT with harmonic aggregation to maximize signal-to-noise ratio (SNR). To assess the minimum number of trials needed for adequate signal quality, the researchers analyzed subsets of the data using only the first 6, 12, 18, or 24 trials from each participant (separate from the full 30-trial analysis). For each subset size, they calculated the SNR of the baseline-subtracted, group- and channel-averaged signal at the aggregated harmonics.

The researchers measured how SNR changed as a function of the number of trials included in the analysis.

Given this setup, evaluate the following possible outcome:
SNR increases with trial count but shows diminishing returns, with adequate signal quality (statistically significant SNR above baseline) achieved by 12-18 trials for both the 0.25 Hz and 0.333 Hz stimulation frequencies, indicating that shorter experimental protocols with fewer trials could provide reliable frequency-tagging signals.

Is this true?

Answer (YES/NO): YES